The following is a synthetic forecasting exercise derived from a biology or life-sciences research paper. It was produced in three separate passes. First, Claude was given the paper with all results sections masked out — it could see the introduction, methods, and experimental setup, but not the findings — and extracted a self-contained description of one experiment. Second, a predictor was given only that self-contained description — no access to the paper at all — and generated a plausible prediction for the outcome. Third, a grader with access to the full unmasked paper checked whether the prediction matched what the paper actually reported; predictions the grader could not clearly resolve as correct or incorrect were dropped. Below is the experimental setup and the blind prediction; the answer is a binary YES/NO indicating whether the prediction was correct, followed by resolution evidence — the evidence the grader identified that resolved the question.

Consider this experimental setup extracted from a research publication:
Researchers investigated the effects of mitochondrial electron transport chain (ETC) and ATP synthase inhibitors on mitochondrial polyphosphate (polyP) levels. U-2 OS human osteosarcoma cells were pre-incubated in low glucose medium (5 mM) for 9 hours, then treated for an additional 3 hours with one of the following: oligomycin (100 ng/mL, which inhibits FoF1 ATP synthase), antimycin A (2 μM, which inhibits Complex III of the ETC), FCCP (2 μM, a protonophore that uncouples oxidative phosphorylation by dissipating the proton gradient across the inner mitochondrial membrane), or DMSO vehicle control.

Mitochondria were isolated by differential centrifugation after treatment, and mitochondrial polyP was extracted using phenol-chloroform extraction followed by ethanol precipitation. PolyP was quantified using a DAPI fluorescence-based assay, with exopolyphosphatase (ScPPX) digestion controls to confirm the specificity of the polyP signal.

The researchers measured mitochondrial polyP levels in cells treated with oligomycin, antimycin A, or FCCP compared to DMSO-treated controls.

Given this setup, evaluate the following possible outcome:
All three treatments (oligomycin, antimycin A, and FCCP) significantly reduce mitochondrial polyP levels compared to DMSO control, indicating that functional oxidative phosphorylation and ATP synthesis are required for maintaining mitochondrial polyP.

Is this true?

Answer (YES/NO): YES